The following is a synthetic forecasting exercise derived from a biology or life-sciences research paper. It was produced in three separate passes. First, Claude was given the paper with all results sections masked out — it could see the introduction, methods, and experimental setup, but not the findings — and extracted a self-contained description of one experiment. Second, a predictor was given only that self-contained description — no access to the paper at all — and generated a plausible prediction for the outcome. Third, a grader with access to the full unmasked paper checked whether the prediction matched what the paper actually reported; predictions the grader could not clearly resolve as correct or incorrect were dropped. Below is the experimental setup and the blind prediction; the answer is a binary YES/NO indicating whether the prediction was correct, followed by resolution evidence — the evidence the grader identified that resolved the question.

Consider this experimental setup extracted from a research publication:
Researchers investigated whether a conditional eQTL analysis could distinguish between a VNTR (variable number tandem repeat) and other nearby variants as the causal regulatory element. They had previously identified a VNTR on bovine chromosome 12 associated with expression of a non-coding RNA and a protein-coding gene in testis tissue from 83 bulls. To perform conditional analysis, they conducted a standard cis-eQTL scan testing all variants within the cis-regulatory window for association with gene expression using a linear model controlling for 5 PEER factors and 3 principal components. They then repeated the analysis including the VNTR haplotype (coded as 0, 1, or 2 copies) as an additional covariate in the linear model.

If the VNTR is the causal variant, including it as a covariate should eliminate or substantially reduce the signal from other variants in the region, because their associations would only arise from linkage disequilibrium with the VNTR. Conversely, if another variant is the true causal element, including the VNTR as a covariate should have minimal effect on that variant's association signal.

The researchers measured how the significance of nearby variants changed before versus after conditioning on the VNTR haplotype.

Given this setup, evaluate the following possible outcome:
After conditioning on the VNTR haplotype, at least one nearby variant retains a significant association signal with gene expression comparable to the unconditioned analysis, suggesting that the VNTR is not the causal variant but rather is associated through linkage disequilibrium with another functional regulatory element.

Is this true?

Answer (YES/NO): NO